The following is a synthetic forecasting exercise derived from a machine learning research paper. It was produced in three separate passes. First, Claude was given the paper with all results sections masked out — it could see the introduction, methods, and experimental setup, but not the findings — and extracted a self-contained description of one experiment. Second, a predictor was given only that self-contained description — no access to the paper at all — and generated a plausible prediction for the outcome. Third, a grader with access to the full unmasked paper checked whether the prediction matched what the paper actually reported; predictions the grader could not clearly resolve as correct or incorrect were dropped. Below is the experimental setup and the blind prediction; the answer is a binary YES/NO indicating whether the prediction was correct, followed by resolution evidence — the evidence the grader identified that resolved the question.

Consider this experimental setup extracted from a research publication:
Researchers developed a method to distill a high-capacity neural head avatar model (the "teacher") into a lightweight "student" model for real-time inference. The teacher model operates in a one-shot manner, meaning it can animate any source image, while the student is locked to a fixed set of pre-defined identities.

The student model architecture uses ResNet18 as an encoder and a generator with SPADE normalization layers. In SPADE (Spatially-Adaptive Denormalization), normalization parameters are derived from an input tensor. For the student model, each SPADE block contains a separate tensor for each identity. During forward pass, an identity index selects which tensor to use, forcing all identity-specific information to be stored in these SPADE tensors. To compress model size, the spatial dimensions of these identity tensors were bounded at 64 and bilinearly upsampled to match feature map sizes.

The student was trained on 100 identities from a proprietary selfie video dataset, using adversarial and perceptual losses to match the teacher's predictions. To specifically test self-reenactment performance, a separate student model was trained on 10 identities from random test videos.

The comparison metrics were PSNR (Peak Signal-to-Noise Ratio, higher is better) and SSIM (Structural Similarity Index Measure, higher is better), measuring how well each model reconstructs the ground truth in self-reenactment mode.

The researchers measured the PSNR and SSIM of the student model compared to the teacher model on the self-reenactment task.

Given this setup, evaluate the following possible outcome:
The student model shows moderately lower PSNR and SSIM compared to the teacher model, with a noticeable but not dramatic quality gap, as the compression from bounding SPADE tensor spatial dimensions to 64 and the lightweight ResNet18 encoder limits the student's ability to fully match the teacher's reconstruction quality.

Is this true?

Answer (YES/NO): YES